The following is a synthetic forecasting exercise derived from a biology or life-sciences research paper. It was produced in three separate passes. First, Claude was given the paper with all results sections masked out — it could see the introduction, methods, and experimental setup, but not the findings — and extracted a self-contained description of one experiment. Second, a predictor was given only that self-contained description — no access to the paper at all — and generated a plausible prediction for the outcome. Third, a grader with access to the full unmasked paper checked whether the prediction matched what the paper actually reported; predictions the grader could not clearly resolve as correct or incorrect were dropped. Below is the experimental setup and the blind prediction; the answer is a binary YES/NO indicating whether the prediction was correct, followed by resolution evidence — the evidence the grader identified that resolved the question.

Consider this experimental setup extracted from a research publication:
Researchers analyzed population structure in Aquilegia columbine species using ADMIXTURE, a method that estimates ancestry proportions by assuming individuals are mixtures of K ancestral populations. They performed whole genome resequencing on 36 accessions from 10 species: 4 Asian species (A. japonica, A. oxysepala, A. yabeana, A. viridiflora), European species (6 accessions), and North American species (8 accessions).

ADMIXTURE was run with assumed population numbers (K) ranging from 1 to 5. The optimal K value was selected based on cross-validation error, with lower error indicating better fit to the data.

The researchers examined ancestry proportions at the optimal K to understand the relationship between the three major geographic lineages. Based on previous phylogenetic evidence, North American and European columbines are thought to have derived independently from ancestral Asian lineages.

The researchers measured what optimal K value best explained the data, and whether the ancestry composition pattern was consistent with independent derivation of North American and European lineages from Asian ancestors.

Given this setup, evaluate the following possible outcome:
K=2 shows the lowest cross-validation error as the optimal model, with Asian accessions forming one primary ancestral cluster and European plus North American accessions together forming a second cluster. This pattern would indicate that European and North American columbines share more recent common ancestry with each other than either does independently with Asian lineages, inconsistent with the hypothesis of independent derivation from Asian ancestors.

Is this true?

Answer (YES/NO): NO